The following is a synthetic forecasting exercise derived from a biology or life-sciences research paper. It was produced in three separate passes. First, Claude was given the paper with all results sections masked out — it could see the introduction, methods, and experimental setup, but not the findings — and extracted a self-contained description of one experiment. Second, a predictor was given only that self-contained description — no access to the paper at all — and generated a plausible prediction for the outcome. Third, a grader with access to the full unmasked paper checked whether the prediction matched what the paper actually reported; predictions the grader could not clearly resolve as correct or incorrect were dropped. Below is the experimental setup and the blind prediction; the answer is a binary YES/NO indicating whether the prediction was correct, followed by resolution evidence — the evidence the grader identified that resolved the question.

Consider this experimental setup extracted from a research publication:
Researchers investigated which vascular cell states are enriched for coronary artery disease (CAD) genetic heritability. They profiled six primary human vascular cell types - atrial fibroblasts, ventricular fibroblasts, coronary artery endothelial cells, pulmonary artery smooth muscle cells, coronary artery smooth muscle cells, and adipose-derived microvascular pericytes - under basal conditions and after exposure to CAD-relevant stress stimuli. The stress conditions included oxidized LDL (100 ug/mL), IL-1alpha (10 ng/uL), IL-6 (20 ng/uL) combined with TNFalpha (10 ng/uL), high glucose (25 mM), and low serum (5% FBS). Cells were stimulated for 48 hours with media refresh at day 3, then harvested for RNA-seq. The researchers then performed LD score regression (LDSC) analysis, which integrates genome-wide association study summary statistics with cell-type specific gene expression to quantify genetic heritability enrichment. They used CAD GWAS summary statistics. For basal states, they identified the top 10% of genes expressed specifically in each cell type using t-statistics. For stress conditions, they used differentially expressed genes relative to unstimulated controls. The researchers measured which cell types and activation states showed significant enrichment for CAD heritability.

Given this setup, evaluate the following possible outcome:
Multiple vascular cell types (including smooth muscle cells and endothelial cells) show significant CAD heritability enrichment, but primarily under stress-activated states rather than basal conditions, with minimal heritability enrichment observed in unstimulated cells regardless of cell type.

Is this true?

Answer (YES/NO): NO